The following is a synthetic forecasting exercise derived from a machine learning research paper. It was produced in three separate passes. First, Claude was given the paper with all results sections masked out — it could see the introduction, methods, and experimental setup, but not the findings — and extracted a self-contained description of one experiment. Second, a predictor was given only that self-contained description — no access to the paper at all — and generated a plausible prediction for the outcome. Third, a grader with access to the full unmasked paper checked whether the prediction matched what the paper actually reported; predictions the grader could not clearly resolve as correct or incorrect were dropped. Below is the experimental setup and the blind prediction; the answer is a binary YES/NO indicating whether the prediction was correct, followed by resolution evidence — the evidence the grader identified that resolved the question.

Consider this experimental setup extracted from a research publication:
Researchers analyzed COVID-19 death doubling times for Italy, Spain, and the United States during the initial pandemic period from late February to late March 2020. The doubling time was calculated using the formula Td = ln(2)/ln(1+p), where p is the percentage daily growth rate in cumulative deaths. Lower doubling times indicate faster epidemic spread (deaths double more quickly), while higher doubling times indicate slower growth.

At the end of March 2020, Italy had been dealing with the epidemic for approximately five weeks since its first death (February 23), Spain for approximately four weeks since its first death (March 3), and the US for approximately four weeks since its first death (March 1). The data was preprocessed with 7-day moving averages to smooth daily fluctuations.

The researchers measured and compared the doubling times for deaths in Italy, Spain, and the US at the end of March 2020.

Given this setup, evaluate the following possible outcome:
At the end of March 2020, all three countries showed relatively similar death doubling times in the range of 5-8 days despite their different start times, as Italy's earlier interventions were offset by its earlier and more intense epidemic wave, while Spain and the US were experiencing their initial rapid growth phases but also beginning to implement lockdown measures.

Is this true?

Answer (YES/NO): NO